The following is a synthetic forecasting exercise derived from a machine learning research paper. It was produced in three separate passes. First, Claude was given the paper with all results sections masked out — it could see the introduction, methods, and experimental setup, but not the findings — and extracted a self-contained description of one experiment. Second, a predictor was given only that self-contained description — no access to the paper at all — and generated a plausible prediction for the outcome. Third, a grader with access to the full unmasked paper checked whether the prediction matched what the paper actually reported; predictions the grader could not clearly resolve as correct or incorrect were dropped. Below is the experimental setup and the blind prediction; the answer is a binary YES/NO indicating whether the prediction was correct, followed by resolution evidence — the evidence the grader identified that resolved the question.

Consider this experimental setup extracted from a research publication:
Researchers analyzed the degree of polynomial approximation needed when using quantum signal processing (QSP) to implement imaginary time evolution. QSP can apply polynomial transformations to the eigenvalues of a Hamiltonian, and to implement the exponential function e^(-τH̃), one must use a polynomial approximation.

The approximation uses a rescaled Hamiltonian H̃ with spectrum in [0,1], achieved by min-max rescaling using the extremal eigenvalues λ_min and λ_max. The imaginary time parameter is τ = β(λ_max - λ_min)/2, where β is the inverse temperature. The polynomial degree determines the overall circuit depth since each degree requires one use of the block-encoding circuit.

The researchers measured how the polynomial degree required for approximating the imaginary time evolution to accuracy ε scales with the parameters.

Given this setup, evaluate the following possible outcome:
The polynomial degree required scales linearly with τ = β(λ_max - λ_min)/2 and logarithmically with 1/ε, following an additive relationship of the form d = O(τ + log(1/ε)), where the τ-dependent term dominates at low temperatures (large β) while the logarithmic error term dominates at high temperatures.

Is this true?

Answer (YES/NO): NO